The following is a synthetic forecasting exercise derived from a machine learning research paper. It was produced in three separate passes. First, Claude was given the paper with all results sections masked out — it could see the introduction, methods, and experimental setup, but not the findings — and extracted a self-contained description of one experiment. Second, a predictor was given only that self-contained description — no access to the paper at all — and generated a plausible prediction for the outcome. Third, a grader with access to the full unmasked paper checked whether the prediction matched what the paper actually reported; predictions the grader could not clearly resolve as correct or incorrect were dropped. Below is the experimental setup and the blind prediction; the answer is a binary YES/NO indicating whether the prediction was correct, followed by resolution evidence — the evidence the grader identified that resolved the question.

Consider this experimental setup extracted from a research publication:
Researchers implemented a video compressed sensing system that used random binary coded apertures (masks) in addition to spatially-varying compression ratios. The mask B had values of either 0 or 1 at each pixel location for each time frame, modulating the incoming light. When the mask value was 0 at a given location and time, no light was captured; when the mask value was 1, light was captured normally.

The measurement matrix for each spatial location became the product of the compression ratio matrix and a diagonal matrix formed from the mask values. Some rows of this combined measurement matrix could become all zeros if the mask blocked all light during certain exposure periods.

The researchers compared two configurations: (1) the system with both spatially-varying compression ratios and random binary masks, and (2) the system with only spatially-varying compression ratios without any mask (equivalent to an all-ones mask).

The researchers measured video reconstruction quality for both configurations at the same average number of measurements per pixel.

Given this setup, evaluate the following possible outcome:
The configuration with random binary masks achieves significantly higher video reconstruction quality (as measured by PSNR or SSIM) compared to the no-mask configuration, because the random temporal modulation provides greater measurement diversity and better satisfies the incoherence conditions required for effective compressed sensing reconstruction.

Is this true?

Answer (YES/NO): NO